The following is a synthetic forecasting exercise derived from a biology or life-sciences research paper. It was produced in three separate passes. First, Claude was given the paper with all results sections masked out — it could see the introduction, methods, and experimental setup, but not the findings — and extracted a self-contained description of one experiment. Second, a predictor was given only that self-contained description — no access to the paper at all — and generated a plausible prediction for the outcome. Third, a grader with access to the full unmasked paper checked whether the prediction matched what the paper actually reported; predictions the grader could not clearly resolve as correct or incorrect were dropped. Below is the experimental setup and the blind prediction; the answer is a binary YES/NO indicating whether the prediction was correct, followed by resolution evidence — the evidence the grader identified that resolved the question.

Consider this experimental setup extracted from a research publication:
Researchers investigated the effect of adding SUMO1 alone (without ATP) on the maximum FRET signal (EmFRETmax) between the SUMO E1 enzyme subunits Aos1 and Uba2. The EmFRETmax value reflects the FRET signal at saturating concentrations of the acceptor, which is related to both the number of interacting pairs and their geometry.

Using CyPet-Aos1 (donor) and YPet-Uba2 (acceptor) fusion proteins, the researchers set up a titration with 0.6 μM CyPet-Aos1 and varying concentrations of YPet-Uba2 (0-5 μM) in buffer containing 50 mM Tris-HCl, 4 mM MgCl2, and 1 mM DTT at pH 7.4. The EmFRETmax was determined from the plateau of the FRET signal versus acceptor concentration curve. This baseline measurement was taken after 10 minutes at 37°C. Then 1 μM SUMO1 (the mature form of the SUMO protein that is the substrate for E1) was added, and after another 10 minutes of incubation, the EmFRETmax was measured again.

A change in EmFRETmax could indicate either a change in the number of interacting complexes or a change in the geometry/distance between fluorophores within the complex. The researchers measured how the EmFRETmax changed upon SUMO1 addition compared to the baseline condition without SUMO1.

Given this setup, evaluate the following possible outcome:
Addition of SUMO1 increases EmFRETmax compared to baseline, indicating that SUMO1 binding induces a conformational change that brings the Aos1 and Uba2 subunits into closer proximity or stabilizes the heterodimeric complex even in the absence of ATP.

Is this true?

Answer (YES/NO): NO